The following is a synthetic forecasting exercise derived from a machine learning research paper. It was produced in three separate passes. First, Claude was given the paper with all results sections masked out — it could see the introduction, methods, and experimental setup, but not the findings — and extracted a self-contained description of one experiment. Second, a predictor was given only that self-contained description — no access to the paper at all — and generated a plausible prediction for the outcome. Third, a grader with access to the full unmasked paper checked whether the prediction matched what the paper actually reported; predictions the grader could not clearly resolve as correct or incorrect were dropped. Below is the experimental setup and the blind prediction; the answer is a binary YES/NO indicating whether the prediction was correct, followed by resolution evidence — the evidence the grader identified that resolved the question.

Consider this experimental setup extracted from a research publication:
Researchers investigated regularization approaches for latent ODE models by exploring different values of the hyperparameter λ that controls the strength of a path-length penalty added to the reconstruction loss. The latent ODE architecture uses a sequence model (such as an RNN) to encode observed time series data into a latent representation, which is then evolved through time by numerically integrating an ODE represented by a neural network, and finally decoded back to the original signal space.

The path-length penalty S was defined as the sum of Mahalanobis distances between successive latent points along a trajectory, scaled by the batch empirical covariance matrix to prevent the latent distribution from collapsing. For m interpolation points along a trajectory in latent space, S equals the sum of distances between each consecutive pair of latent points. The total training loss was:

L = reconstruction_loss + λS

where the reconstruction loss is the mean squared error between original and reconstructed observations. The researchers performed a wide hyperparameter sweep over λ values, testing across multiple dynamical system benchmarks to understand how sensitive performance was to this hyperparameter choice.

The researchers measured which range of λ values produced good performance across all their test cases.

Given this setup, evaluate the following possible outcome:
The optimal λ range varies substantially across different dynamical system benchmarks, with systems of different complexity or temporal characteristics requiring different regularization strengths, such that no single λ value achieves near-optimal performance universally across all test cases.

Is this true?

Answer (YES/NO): NO